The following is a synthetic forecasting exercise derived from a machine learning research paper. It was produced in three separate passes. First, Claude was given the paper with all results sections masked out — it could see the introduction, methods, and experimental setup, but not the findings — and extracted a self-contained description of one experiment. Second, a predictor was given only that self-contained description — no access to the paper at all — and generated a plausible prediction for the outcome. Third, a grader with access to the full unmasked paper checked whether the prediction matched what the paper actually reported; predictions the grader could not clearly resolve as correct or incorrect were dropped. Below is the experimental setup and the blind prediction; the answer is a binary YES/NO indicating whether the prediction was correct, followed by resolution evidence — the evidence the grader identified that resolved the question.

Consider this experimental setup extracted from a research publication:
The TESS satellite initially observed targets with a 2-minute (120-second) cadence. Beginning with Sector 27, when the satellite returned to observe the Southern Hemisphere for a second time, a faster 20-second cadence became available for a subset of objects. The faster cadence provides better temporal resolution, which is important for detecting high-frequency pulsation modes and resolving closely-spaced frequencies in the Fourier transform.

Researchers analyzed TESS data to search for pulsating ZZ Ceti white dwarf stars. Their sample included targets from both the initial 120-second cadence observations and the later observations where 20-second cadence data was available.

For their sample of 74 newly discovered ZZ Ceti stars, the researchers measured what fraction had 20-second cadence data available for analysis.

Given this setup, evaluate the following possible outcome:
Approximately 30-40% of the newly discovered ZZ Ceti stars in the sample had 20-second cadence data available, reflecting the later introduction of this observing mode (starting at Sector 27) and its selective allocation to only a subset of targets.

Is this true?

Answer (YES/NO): NO